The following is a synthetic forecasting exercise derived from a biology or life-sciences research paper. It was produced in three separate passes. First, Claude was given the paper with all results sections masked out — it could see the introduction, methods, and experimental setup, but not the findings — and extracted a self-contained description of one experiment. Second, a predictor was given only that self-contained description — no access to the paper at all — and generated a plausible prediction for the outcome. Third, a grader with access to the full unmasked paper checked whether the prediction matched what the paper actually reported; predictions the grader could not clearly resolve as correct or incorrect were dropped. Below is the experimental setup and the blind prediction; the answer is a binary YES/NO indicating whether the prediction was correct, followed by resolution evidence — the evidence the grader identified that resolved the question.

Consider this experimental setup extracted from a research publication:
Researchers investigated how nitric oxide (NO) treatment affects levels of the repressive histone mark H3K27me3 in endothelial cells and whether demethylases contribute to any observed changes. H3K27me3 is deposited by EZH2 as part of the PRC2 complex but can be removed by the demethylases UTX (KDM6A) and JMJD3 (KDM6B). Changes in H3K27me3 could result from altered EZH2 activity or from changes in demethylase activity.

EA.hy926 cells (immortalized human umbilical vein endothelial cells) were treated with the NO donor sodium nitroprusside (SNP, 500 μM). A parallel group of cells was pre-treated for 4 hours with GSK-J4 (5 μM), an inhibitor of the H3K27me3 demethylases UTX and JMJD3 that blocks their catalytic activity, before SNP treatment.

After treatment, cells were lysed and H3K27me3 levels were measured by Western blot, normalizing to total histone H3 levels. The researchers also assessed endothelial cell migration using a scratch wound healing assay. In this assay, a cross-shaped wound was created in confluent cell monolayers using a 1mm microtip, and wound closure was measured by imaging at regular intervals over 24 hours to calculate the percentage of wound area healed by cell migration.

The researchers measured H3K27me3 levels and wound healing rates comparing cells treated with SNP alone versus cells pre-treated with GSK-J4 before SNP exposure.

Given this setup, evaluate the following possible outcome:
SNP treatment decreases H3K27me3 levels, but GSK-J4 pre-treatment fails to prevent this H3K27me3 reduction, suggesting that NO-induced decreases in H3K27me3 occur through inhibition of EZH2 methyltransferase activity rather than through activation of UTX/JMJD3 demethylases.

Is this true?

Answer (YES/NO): NO